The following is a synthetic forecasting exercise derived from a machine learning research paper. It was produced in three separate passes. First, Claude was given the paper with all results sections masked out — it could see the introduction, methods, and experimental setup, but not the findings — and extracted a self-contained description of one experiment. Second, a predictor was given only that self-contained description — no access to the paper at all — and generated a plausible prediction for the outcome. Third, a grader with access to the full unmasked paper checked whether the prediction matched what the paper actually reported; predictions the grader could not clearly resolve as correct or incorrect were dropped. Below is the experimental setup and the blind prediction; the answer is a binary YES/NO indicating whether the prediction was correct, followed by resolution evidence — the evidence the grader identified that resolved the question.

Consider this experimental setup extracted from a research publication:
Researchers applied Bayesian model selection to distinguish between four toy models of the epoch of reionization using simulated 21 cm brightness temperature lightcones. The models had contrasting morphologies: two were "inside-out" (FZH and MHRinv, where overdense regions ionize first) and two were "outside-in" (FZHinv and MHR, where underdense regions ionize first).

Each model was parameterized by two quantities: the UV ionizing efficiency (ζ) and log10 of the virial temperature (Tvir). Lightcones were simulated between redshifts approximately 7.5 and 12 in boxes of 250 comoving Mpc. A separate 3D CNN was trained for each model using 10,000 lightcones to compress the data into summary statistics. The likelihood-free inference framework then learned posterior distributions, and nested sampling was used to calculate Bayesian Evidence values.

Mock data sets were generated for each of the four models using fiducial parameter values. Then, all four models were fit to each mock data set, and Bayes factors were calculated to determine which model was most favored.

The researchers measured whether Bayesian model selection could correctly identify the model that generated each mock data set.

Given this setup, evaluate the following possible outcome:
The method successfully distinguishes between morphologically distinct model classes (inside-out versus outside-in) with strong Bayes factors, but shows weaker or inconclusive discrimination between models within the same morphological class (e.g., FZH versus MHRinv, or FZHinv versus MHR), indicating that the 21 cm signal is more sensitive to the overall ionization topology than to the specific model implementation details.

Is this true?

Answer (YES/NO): NO